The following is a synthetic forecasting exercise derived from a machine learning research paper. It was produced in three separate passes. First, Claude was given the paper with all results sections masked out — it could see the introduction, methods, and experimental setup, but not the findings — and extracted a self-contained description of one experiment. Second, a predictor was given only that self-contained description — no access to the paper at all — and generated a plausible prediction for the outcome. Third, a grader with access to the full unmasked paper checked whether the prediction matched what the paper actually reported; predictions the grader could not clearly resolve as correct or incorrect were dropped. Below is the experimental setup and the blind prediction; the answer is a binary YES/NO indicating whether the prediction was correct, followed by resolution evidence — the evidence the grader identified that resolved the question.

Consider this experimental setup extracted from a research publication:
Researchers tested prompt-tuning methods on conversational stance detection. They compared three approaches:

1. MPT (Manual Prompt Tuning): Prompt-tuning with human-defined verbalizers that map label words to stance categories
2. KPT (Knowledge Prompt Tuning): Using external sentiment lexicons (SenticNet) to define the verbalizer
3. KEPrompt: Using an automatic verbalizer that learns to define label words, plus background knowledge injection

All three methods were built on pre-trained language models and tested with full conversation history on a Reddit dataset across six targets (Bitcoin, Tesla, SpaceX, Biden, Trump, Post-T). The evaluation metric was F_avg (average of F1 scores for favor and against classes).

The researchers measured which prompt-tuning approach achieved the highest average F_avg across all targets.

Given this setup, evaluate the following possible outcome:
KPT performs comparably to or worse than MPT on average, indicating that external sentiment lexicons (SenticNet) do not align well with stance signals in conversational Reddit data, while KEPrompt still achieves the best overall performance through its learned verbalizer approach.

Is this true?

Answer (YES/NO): NO